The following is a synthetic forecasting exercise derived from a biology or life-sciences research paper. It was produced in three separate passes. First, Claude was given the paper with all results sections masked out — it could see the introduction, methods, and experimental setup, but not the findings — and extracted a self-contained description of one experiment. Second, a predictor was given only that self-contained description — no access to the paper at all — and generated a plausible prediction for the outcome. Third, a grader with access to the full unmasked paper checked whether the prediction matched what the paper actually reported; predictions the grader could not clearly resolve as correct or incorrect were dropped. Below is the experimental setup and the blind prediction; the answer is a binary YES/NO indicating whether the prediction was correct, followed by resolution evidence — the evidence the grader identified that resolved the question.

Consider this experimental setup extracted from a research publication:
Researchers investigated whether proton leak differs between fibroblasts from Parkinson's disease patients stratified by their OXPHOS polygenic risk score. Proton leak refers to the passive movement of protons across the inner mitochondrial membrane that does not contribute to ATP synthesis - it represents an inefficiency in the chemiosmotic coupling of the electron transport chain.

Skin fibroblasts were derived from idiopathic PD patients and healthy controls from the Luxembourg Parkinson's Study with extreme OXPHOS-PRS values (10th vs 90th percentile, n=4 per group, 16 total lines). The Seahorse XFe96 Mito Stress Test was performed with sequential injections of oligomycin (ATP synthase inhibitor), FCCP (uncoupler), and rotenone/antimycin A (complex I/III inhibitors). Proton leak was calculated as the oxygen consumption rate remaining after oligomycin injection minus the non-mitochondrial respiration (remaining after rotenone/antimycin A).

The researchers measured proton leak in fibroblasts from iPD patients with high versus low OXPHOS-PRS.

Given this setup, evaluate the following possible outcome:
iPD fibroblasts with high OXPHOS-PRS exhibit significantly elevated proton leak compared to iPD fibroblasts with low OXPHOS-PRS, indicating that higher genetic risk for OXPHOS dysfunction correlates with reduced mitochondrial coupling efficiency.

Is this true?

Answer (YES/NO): YES